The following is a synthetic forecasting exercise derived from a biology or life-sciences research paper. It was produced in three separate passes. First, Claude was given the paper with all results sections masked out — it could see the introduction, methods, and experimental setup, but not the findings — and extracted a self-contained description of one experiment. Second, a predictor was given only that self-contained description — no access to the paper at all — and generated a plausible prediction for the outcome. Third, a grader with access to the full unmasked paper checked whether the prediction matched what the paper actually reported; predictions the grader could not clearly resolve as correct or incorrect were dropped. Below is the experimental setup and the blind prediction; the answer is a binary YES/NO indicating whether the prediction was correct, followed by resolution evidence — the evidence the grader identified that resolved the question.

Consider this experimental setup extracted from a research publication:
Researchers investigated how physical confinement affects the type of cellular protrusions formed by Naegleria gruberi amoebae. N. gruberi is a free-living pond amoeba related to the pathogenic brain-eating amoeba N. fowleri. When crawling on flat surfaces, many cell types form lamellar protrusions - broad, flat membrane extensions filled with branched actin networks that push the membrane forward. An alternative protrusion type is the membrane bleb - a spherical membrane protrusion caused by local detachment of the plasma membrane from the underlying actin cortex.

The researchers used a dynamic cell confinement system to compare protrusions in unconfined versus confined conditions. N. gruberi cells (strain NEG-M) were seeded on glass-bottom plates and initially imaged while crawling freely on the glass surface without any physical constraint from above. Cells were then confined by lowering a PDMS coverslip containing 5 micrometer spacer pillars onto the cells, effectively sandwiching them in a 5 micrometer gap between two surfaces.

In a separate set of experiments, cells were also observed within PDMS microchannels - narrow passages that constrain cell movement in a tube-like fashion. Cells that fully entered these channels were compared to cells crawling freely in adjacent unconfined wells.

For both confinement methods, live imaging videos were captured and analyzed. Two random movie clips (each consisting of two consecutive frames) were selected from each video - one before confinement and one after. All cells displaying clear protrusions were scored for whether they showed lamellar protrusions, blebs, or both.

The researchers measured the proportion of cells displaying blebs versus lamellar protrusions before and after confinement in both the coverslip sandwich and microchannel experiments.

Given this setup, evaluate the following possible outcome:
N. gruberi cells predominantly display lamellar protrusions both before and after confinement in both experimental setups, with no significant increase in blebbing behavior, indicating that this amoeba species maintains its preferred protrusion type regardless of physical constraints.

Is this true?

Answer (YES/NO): NO